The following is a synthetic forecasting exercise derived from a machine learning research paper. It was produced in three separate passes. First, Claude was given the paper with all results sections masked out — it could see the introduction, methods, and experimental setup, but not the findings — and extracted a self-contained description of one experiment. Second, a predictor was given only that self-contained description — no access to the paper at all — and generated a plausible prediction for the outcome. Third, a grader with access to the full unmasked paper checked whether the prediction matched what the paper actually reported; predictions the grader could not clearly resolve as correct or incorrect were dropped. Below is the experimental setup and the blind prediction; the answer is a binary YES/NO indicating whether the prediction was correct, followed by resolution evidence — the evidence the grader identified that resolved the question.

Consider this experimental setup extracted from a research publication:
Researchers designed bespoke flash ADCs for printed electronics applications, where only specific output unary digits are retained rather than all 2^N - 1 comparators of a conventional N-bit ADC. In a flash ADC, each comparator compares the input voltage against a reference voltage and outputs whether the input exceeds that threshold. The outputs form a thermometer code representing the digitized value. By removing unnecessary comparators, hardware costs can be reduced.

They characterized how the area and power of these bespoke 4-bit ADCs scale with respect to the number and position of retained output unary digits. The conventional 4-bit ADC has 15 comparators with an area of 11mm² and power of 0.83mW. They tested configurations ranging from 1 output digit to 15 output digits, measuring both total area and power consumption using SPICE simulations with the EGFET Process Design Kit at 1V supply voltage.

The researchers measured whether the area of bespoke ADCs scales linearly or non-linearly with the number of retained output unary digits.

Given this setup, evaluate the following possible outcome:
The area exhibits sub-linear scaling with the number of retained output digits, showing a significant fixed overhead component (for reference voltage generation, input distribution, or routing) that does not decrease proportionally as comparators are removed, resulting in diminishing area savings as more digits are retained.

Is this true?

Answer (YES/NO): NO